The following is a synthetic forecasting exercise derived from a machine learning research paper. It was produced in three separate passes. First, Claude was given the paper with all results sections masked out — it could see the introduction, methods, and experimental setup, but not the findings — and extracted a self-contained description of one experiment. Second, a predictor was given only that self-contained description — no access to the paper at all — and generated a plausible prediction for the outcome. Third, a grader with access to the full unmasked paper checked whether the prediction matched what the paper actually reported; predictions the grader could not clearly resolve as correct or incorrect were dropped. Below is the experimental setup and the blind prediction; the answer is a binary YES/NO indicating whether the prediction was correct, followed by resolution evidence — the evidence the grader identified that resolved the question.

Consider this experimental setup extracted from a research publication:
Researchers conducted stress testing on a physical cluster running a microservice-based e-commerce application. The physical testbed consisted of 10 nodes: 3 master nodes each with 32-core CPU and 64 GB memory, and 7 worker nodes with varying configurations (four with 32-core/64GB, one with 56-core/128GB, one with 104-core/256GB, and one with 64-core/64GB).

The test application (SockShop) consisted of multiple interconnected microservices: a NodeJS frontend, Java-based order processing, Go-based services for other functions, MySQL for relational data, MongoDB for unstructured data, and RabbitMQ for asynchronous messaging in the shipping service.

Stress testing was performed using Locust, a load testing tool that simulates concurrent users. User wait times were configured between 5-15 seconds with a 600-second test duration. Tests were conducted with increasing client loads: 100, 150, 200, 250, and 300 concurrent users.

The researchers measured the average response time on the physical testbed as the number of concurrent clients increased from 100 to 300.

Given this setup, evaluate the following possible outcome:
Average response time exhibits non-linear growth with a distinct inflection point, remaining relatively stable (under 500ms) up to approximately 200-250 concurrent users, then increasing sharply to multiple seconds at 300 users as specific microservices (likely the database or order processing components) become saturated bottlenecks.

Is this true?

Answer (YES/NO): NO